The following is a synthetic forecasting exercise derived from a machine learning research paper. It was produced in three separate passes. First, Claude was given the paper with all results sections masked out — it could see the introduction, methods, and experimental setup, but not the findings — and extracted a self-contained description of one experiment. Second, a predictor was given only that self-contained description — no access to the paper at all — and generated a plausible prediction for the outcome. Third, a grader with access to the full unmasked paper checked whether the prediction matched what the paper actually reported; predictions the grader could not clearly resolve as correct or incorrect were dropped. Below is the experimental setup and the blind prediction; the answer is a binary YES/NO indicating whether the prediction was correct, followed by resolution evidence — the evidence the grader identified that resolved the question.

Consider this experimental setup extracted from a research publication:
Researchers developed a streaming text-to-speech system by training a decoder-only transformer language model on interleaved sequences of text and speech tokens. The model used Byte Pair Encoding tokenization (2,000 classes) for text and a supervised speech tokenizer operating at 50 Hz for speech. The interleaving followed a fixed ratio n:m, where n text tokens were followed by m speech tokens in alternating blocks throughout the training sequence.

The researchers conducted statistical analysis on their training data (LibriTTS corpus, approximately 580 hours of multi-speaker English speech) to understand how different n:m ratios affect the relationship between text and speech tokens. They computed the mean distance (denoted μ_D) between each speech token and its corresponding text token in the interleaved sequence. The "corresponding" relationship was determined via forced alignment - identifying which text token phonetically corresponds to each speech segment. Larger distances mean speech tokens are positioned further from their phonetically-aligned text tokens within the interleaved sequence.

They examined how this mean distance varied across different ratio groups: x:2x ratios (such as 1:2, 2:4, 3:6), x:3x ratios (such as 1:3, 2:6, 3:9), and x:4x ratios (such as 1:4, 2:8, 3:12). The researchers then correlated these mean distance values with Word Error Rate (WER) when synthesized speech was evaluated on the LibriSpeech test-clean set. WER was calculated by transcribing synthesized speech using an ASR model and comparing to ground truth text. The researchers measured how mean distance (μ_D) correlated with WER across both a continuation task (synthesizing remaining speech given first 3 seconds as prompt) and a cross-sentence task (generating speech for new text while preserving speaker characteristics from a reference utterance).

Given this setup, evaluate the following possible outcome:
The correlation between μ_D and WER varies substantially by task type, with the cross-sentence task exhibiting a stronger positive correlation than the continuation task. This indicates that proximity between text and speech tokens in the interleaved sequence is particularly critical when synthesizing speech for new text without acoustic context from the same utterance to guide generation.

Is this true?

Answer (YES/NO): NO